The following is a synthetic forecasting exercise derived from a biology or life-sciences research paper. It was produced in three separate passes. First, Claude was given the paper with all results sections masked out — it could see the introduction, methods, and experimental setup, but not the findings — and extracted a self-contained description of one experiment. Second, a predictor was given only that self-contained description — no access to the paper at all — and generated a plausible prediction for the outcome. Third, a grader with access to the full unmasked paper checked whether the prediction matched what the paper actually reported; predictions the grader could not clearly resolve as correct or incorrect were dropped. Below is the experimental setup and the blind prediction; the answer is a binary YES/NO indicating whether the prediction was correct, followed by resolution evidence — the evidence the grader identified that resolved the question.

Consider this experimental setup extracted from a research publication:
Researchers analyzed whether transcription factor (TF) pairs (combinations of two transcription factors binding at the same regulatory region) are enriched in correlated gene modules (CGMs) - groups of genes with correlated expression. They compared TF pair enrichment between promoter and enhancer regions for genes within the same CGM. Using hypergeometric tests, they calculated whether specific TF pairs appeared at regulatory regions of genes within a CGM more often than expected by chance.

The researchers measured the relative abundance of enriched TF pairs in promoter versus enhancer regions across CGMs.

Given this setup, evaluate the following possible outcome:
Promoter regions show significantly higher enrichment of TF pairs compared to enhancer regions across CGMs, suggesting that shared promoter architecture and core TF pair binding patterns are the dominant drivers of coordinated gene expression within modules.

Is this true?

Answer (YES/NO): NO